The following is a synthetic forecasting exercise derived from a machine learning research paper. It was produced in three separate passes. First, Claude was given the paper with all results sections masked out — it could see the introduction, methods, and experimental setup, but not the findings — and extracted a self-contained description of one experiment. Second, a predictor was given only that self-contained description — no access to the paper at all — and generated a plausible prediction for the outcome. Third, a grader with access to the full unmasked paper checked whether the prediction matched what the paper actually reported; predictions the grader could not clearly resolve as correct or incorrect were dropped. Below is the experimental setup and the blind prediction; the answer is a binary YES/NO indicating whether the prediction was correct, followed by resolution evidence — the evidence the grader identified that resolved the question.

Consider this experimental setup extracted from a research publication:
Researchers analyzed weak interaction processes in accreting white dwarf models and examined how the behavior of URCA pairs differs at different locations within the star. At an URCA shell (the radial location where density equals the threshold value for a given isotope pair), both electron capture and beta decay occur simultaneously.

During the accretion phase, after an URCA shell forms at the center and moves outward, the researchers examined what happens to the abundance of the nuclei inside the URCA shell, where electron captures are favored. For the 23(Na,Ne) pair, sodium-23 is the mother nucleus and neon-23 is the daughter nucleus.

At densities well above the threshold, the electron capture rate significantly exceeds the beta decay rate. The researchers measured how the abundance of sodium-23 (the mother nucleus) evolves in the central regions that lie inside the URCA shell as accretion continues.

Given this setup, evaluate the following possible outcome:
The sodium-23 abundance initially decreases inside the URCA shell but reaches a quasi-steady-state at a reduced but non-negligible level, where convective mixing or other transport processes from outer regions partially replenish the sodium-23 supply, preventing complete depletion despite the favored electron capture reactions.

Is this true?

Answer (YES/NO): NO